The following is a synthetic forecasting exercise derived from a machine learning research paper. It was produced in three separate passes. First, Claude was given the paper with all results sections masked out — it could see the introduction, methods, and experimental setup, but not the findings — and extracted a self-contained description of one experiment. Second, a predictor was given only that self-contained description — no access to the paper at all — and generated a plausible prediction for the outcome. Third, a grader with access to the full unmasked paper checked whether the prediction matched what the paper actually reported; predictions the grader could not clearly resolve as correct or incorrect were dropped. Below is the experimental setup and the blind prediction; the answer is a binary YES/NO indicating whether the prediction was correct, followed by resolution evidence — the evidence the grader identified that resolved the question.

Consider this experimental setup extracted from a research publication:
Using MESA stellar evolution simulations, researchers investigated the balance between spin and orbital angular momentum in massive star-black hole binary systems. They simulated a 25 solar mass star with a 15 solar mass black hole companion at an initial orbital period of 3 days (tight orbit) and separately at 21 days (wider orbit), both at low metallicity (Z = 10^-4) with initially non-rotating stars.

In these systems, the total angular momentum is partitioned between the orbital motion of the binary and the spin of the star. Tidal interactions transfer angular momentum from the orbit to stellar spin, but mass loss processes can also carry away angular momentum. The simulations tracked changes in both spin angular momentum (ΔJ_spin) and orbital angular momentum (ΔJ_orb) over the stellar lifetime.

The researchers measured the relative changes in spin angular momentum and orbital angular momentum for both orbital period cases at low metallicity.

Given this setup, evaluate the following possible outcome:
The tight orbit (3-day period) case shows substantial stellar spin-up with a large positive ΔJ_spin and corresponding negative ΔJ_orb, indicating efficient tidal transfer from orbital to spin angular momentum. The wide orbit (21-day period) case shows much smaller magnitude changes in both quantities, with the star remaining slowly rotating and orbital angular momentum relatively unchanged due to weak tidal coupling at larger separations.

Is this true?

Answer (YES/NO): NO